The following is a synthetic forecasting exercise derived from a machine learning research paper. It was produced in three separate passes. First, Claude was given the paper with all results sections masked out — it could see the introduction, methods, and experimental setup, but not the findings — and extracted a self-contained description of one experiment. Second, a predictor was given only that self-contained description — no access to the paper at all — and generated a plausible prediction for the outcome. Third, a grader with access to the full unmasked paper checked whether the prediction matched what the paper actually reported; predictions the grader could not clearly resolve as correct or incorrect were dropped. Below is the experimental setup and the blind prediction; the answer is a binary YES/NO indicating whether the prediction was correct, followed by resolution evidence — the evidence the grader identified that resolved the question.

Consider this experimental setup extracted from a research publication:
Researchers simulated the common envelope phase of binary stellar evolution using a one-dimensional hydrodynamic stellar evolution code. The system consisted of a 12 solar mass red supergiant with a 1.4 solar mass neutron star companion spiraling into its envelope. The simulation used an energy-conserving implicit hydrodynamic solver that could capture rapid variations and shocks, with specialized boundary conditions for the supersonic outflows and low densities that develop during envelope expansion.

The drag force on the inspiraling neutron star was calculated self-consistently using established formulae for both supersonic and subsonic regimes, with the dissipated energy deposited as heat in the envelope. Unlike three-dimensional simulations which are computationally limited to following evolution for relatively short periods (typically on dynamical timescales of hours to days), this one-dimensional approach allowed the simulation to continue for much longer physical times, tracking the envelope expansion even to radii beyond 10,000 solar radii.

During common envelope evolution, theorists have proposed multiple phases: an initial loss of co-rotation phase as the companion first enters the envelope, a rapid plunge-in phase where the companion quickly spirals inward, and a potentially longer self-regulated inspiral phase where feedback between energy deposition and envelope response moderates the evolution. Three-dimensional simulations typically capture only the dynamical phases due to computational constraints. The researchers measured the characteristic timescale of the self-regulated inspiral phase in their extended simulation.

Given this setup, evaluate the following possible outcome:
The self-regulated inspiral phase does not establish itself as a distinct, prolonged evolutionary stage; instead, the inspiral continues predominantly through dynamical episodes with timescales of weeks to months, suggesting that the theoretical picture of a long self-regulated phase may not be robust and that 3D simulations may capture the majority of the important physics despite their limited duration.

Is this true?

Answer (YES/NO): NO